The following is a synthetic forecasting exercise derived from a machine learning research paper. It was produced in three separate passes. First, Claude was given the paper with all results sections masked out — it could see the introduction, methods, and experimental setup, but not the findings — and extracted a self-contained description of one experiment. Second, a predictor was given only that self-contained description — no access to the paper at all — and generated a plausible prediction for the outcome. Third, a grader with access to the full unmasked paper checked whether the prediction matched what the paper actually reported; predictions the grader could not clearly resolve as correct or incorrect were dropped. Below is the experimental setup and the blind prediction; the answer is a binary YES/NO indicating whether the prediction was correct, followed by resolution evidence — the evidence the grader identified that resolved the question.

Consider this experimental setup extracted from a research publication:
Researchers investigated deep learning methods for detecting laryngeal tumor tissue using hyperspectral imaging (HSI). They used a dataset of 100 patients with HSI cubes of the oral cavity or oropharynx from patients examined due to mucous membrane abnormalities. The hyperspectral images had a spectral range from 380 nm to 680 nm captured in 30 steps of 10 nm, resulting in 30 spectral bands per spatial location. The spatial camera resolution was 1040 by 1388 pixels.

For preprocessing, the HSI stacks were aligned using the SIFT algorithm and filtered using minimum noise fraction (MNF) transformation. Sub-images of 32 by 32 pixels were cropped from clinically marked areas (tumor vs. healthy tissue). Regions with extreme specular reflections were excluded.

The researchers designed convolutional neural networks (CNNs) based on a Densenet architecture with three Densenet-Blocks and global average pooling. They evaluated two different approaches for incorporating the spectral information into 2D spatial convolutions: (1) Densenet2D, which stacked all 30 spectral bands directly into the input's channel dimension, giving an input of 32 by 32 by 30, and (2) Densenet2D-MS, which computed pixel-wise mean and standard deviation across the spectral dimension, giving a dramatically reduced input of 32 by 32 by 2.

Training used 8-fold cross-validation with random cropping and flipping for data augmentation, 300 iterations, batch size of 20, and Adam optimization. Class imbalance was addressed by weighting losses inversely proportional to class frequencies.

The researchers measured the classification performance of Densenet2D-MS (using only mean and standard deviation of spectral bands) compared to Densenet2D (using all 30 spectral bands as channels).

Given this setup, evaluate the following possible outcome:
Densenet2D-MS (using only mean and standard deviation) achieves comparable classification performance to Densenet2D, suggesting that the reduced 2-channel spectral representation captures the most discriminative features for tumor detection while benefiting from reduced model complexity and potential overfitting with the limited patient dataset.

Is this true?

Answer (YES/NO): NO